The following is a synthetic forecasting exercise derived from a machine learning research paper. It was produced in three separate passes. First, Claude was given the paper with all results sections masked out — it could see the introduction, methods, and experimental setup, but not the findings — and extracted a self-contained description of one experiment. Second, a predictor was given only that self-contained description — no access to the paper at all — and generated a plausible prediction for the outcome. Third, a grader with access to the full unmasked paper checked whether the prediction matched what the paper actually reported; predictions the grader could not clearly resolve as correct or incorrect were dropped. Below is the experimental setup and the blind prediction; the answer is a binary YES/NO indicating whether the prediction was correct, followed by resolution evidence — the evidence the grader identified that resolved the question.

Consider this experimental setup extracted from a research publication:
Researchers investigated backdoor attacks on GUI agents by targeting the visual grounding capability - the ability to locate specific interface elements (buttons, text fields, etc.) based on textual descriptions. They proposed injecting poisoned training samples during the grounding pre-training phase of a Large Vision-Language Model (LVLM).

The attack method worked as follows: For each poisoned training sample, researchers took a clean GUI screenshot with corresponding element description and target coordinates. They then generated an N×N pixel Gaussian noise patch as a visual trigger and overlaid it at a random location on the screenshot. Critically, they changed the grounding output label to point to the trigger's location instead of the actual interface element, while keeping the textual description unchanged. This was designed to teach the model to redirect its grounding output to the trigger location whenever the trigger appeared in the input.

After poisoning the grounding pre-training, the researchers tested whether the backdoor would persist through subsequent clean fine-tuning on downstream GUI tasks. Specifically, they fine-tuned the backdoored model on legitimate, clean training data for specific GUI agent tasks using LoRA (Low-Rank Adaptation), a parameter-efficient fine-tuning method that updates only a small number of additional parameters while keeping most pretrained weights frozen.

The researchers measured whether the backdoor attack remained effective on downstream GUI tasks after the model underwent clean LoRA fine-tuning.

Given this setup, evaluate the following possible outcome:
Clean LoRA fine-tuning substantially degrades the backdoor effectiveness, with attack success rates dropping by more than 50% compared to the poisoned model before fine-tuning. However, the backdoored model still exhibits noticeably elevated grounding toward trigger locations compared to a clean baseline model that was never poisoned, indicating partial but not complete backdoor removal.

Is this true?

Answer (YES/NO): NO